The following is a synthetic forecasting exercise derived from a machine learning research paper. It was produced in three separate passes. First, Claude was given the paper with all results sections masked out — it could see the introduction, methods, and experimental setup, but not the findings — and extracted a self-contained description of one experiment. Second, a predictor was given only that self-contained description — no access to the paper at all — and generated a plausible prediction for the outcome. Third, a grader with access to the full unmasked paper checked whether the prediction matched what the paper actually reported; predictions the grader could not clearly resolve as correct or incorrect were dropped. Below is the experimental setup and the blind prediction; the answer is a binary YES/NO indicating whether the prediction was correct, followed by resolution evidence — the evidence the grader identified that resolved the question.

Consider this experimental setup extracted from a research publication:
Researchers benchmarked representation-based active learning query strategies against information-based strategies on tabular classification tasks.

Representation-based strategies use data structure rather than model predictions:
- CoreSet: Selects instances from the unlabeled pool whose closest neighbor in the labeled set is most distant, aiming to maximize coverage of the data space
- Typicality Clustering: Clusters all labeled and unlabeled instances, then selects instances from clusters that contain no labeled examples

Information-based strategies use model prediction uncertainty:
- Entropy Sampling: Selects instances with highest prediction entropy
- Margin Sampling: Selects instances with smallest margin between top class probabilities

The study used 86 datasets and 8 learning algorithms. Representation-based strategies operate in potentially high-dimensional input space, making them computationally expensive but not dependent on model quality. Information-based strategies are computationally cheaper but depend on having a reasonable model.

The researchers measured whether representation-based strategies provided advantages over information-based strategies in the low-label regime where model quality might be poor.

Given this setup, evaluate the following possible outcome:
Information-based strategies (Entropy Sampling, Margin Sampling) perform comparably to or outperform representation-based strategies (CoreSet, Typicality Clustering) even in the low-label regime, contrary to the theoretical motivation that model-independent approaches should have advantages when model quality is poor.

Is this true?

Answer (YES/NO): NO